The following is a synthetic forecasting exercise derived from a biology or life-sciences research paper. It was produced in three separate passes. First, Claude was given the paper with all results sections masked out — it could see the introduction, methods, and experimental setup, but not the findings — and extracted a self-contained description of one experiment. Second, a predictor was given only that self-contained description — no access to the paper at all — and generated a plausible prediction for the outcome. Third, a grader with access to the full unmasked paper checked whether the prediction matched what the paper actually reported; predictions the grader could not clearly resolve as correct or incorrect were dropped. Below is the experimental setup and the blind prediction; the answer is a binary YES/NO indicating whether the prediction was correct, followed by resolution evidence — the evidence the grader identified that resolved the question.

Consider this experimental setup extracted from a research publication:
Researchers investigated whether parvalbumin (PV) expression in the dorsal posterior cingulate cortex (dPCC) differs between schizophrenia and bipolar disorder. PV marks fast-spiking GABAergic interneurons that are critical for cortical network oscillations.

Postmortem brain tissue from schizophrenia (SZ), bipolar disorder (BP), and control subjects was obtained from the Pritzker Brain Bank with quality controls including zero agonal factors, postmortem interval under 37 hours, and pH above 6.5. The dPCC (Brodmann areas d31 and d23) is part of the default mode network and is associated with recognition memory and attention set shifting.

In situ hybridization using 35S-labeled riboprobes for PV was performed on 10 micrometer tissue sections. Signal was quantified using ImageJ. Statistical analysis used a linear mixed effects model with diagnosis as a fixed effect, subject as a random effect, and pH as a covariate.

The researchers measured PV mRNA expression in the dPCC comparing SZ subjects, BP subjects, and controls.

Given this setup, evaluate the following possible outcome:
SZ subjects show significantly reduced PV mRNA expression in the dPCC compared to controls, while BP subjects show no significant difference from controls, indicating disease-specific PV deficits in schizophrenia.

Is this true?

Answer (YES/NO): NO